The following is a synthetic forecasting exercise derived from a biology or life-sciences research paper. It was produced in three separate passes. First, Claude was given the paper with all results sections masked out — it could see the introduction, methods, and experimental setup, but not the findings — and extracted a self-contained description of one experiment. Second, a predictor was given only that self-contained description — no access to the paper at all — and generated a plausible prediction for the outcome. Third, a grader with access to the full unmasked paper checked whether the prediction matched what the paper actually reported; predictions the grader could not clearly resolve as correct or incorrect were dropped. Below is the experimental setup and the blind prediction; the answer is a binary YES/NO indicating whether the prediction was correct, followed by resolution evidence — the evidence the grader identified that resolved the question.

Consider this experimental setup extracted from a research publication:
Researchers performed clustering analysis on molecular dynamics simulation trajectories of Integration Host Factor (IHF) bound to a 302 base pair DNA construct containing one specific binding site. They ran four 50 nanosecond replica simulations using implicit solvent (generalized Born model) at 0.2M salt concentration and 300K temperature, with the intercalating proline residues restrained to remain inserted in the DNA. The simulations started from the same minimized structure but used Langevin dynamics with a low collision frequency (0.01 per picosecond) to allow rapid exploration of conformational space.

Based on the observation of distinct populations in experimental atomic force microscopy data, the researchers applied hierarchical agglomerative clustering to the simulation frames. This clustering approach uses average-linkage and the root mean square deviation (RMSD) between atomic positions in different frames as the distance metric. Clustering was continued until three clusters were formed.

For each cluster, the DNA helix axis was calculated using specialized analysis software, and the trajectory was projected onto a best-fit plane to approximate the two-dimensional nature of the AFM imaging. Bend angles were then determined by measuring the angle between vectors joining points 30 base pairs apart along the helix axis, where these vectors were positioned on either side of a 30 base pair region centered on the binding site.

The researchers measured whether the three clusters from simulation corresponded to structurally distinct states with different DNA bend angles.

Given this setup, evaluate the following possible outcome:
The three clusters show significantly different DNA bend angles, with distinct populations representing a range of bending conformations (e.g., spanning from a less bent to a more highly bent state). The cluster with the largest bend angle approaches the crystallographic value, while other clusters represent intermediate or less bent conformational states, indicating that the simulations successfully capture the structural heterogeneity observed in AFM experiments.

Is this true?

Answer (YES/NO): YES